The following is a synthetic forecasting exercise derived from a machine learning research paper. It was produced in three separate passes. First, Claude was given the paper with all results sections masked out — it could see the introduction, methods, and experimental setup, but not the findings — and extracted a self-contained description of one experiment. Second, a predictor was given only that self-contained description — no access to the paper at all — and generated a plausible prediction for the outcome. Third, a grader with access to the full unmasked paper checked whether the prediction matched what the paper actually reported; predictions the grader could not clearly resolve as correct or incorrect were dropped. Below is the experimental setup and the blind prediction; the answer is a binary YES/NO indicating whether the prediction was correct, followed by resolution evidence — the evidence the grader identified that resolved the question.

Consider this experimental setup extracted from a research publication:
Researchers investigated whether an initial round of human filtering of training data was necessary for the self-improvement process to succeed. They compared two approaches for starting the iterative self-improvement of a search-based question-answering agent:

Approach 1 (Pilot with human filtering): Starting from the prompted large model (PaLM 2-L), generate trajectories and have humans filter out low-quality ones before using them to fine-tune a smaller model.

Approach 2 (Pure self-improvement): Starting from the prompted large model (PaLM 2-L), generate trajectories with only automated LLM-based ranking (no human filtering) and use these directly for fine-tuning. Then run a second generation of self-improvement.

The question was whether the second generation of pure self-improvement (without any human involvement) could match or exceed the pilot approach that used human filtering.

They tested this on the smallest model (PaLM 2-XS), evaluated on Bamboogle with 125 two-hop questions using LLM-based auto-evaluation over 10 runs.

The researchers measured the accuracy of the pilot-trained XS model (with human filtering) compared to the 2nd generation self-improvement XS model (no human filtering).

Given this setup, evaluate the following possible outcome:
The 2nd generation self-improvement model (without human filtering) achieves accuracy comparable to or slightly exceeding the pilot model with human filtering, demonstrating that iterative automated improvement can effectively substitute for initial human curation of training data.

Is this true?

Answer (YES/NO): NO